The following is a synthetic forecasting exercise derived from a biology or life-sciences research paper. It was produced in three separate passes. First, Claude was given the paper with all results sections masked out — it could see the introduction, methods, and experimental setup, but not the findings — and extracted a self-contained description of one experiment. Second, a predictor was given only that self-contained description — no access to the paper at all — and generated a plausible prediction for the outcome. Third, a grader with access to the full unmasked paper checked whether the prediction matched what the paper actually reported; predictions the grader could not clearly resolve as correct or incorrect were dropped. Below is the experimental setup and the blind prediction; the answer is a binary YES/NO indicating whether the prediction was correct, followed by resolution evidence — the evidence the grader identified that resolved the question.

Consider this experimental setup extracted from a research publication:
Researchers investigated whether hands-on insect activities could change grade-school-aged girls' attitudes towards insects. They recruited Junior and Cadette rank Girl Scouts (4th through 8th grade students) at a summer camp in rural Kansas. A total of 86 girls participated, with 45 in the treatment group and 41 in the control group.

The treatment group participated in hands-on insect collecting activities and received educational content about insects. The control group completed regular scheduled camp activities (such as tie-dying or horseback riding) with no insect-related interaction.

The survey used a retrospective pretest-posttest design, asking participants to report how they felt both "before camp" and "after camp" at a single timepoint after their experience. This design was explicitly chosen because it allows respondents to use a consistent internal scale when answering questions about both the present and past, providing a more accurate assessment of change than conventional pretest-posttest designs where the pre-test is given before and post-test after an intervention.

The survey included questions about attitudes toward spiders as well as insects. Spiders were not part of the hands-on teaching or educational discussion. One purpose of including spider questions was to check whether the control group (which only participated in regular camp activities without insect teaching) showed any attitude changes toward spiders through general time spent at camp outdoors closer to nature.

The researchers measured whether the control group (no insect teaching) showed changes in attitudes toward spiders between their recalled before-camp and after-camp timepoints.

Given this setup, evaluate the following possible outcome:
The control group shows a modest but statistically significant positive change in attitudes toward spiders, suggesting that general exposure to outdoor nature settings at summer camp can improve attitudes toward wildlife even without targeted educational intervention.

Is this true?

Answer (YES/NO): NO